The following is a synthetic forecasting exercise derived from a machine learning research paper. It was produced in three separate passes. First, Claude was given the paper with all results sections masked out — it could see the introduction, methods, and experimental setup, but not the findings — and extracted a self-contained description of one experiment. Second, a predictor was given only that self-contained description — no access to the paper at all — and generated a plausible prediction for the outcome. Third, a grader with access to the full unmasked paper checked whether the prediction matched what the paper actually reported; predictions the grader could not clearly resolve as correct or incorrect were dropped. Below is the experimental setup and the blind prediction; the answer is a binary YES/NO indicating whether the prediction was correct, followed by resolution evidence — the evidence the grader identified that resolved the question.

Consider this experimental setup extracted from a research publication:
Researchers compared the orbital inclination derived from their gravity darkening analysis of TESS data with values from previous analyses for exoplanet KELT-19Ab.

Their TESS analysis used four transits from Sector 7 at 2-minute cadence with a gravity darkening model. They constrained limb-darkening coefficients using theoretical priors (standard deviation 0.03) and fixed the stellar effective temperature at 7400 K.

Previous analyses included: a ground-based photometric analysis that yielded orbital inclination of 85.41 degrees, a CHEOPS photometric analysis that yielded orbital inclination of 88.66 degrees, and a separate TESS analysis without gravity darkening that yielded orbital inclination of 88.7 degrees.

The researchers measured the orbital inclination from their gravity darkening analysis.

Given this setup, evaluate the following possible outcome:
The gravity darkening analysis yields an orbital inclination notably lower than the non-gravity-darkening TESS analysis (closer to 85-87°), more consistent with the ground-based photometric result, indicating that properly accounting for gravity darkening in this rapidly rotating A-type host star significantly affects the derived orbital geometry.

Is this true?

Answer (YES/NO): NO